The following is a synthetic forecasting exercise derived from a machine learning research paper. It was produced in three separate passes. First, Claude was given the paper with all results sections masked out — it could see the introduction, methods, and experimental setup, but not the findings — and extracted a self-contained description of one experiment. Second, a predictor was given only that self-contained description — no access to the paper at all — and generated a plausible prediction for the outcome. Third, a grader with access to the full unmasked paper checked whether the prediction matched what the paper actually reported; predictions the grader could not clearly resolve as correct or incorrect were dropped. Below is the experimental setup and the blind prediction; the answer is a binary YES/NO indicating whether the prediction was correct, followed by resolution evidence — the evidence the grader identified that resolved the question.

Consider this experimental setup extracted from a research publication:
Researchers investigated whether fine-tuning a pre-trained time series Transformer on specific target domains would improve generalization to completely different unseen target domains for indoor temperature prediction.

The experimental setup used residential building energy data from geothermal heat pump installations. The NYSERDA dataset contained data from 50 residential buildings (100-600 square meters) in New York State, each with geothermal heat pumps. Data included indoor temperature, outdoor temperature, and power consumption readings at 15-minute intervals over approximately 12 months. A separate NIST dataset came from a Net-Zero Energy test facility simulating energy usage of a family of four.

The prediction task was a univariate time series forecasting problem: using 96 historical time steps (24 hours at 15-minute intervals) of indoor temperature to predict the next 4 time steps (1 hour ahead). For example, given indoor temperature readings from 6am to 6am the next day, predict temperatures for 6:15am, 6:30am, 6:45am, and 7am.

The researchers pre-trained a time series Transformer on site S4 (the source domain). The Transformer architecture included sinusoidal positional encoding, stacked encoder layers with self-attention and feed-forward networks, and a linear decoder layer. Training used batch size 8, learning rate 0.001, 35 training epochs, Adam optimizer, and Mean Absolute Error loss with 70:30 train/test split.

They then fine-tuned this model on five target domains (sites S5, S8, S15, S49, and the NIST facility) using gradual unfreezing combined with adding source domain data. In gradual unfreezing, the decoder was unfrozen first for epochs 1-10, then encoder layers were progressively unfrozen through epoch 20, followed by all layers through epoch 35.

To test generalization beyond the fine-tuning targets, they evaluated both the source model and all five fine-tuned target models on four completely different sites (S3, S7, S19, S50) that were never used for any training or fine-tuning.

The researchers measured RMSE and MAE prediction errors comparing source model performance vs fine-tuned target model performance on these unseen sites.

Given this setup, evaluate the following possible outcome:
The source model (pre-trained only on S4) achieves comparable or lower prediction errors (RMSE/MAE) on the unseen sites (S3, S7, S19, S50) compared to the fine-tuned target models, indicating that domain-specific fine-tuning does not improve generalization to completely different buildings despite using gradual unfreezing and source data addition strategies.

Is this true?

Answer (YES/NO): NO